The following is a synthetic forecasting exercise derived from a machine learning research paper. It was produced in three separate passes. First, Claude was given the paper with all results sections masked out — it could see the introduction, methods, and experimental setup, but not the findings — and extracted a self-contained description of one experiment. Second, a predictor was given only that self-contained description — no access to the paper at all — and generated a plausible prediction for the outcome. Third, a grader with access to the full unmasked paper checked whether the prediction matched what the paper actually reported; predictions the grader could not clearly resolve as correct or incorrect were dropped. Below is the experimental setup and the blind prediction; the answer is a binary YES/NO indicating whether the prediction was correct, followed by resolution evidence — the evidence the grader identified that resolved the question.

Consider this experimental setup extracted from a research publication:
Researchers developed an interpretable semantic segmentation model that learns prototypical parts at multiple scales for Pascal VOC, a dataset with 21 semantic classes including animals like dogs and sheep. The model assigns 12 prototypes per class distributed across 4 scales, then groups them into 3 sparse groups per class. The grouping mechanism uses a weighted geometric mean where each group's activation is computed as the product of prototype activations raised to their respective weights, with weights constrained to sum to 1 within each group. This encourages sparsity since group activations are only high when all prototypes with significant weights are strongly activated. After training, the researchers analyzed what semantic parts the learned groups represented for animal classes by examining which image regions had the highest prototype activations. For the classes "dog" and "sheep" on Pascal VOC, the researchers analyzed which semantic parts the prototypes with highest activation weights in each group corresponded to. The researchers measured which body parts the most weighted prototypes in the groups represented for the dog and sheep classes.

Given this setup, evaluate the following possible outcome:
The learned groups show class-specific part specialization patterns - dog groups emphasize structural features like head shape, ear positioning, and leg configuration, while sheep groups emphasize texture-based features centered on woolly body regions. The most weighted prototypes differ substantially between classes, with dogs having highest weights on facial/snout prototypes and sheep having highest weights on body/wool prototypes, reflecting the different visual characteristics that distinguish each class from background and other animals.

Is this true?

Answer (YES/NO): NO